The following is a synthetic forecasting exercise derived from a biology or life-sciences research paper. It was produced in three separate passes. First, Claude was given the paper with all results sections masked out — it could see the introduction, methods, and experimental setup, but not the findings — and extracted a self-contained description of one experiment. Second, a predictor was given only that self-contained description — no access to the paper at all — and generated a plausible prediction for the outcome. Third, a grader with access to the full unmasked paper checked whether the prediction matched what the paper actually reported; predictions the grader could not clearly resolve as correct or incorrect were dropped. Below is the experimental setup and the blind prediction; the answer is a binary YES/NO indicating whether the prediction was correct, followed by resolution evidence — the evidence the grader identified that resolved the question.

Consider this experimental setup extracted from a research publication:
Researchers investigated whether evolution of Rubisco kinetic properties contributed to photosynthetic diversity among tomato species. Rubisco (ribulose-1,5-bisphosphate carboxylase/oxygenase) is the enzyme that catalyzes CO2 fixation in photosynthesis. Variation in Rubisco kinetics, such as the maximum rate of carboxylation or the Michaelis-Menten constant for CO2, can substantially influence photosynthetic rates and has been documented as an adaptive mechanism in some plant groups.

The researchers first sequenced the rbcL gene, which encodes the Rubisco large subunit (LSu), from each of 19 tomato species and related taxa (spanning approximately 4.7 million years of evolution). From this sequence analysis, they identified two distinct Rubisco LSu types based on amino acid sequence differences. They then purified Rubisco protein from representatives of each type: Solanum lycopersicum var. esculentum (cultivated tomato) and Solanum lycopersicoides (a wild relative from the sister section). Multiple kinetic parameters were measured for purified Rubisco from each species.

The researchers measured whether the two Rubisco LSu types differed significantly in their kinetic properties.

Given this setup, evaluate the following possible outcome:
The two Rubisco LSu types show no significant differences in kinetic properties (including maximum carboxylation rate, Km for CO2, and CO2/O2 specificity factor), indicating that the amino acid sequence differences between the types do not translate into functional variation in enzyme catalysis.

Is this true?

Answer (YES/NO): NO